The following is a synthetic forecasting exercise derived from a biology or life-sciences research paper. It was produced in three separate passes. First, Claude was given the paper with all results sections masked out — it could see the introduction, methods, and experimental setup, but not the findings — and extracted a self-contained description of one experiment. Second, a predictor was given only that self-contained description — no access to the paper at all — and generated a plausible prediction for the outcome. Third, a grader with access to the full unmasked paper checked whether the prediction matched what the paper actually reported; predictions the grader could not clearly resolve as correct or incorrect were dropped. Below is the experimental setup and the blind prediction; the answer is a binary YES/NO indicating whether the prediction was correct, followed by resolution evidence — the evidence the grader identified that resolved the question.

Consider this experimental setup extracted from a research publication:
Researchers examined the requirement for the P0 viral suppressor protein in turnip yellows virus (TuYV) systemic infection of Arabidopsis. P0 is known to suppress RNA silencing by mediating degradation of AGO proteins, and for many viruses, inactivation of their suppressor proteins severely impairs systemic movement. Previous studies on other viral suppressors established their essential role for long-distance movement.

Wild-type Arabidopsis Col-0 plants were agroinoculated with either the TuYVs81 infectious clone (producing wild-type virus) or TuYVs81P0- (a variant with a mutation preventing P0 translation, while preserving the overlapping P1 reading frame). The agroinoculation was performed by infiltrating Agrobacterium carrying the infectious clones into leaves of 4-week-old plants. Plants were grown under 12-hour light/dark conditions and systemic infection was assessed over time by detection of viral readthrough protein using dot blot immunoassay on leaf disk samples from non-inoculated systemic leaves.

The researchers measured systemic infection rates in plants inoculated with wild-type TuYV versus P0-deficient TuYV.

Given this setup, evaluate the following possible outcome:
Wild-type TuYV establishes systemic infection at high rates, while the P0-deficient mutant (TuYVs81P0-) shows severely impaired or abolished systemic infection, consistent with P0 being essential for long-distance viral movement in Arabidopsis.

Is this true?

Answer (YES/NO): NO